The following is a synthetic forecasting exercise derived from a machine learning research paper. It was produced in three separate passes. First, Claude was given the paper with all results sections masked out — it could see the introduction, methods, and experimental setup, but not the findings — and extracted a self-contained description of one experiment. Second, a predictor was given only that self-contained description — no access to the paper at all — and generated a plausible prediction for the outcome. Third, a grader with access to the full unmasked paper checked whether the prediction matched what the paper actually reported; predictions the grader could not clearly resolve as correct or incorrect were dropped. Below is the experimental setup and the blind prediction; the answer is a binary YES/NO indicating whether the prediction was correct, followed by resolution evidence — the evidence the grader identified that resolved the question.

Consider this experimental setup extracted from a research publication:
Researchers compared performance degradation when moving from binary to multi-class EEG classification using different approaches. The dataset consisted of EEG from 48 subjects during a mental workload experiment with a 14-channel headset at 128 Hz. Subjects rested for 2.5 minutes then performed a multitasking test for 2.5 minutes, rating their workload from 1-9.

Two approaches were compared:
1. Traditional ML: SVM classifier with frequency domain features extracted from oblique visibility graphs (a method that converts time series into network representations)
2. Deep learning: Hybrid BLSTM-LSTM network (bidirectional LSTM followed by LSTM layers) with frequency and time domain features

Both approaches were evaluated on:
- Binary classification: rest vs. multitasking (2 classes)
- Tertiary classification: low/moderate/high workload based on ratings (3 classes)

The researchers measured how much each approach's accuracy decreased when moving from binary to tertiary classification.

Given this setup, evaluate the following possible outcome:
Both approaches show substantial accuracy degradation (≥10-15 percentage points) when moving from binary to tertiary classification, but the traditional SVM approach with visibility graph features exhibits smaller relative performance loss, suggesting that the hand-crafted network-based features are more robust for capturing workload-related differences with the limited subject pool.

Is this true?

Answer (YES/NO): NO